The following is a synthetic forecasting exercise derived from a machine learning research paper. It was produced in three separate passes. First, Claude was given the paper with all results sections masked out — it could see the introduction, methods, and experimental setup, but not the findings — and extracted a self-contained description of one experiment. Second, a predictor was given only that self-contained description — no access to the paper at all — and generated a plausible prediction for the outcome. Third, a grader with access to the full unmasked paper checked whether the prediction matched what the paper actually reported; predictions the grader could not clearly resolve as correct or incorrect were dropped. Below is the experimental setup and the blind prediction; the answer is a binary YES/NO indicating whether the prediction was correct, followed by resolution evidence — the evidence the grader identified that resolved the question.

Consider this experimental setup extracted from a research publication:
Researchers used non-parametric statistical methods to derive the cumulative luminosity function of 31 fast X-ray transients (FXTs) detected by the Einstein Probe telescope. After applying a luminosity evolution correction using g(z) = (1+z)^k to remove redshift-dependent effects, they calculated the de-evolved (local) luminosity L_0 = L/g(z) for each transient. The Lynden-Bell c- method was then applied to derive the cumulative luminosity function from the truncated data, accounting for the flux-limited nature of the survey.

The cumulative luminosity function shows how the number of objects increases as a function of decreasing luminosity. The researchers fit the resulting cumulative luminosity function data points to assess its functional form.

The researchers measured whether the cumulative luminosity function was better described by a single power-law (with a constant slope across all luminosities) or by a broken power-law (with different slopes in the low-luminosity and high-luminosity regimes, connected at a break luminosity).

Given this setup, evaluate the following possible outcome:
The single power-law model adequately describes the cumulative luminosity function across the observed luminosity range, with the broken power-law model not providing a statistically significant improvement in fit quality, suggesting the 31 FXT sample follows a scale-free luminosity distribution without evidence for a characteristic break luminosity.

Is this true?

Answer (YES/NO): NO